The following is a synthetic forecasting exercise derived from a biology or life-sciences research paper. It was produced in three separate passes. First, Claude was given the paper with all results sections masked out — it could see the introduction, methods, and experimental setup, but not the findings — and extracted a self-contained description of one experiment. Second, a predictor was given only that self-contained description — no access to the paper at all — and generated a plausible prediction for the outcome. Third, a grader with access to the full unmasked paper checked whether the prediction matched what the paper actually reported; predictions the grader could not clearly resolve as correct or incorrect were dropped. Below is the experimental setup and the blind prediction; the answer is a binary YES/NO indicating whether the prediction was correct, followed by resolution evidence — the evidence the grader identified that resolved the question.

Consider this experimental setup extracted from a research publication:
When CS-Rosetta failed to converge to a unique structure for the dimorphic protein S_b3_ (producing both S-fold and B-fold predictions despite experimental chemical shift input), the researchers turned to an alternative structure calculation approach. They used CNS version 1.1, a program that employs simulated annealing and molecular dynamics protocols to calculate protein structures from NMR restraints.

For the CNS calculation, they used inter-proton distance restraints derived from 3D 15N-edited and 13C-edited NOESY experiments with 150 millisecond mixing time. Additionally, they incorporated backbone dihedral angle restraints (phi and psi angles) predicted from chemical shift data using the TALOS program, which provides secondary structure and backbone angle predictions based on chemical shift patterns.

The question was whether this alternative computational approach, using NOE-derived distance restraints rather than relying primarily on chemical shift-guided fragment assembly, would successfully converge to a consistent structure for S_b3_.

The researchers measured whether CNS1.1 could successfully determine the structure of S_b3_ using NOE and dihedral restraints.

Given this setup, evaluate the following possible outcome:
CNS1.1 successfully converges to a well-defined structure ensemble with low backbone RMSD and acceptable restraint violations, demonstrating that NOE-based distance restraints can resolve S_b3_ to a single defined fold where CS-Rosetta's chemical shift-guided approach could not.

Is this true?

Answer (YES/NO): YES